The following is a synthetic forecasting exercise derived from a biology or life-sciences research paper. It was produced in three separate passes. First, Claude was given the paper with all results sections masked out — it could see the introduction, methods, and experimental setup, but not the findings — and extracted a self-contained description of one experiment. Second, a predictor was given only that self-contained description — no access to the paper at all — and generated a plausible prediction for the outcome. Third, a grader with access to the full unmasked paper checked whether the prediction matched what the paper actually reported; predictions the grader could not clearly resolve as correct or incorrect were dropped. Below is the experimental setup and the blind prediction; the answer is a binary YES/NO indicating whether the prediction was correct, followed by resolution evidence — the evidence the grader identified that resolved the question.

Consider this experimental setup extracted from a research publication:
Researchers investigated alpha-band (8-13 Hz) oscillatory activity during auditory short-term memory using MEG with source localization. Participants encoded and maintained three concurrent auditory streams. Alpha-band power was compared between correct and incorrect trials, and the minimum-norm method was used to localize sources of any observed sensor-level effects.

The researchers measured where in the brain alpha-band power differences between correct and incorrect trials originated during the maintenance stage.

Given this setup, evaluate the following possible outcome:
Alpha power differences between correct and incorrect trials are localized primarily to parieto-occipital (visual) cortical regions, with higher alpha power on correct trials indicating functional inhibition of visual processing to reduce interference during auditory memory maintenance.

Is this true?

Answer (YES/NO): NO